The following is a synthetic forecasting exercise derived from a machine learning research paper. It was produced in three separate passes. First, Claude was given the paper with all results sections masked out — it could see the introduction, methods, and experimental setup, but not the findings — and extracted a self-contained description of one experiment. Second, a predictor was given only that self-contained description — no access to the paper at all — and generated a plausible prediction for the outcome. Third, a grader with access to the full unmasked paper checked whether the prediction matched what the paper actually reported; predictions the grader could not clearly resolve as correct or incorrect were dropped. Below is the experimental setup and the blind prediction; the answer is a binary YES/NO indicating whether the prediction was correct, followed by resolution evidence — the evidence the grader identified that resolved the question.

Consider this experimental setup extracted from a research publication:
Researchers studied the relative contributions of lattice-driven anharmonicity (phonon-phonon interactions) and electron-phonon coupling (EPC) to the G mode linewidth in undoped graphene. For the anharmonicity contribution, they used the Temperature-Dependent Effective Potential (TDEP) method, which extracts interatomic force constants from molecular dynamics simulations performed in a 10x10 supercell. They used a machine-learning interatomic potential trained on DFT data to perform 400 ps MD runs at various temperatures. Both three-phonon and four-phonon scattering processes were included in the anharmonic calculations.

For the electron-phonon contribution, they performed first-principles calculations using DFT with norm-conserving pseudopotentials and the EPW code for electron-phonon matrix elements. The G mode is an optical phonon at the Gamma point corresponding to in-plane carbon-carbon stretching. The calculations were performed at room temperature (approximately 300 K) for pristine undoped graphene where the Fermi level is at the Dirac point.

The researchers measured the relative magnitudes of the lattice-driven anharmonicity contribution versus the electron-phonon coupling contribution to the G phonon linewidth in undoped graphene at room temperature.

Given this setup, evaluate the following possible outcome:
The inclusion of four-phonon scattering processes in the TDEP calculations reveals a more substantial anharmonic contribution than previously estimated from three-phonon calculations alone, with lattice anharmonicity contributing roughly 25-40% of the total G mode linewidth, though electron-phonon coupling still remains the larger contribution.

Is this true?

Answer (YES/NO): NO